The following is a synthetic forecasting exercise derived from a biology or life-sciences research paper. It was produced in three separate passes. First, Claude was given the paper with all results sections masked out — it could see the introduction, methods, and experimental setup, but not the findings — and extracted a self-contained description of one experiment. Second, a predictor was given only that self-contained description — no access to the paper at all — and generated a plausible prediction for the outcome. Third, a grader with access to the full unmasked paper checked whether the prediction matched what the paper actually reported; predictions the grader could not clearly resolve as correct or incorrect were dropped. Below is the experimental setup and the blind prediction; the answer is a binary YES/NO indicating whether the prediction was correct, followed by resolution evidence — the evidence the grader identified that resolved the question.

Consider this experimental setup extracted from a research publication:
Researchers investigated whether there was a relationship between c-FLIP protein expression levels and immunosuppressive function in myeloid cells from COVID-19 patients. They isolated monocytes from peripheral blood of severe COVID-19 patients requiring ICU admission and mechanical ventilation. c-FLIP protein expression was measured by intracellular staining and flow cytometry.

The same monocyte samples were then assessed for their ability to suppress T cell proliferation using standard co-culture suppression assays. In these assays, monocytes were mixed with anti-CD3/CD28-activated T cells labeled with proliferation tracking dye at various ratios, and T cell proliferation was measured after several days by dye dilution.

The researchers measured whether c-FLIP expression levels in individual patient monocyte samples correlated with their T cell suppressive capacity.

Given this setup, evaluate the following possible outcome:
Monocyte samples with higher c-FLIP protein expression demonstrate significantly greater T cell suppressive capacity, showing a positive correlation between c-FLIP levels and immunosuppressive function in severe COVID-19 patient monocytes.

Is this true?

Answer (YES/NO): YES